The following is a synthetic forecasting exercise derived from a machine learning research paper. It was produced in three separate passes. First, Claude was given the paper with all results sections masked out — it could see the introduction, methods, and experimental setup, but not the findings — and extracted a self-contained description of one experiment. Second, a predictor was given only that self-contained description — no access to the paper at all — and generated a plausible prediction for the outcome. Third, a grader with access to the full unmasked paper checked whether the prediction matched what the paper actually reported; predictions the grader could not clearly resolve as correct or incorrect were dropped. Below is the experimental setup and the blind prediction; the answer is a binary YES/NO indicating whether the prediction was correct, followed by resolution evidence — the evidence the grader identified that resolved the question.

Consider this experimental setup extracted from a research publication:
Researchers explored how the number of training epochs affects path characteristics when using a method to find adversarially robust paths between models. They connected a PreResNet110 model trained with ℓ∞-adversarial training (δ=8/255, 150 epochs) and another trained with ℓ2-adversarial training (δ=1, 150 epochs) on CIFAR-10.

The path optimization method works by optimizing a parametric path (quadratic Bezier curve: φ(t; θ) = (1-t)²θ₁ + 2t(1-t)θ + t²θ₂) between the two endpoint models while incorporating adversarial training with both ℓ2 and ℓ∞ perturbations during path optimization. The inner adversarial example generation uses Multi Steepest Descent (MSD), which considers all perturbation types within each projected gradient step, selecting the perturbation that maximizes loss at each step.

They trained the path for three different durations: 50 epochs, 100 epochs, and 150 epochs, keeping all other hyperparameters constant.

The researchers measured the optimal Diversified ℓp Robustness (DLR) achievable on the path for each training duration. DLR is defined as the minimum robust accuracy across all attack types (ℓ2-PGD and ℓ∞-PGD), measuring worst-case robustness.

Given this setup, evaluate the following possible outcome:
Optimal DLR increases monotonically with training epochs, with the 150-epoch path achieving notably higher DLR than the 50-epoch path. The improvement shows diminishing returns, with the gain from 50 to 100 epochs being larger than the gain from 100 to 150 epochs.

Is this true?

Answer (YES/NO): NO